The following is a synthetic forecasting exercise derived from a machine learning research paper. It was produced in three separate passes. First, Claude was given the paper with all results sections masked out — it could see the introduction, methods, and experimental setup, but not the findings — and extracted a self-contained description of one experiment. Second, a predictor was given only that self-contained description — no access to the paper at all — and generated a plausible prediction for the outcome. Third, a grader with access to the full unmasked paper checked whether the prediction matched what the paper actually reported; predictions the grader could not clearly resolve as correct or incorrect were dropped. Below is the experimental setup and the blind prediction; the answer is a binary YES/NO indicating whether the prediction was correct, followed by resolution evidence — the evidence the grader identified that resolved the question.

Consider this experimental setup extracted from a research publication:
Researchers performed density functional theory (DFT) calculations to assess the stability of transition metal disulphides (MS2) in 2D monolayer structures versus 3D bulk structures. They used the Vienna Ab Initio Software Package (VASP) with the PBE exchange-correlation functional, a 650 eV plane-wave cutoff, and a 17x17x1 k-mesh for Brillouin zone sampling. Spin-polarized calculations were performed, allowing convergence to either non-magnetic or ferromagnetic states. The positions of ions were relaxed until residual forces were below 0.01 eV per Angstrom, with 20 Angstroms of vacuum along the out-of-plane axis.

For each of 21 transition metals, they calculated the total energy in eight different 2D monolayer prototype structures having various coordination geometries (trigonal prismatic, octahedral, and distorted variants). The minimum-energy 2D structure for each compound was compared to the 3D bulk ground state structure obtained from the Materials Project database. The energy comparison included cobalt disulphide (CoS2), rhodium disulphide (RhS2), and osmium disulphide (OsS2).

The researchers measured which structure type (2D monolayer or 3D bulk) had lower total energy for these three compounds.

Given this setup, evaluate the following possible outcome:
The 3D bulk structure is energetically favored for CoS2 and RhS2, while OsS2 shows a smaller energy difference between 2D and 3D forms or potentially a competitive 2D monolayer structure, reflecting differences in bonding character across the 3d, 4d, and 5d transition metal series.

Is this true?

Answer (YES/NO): NO